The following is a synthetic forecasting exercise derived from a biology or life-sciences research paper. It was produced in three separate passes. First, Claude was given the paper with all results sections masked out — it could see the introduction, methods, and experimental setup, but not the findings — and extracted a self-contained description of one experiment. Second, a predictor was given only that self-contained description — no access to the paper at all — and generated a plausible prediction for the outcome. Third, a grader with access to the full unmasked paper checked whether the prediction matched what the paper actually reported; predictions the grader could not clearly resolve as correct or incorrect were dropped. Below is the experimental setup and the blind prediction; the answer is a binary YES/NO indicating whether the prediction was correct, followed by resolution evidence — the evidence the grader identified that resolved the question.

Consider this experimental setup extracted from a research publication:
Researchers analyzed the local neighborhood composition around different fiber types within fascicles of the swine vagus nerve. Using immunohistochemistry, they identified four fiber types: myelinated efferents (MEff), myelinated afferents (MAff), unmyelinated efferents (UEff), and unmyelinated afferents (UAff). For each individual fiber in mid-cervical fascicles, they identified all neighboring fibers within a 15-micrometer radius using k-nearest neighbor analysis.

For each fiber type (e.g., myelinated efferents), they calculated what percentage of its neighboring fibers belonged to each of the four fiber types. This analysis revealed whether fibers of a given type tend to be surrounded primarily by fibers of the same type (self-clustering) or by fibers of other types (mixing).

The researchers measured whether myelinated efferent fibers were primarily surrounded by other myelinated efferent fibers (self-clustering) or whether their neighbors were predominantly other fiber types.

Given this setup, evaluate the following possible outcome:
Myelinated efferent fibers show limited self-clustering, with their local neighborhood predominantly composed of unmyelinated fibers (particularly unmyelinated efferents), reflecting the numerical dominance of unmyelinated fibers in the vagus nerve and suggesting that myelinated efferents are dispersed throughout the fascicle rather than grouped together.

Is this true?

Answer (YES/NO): NO